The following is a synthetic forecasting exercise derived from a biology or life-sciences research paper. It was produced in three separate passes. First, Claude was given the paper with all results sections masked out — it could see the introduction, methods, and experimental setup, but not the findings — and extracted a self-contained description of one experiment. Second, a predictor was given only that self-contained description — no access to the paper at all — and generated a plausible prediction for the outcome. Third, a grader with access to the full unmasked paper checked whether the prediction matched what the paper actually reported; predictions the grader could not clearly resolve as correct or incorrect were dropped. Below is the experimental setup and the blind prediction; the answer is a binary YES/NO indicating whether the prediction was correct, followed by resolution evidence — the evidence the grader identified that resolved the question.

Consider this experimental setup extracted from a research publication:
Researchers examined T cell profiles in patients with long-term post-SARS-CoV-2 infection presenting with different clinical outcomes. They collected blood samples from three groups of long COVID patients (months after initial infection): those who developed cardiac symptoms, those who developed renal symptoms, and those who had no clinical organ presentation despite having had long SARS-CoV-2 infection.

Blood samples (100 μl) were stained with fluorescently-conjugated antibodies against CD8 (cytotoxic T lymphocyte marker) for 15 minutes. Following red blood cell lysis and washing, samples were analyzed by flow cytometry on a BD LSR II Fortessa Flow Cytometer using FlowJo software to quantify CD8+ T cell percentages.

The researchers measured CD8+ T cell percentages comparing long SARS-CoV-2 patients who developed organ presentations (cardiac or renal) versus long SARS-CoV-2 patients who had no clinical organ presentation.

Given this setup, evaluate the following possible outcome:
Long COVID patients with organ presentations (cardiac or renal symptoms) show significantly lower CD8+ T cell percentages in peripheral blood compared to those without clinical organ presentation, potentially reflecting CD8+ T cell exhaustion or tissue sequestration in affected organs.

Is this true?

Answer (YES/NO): NO